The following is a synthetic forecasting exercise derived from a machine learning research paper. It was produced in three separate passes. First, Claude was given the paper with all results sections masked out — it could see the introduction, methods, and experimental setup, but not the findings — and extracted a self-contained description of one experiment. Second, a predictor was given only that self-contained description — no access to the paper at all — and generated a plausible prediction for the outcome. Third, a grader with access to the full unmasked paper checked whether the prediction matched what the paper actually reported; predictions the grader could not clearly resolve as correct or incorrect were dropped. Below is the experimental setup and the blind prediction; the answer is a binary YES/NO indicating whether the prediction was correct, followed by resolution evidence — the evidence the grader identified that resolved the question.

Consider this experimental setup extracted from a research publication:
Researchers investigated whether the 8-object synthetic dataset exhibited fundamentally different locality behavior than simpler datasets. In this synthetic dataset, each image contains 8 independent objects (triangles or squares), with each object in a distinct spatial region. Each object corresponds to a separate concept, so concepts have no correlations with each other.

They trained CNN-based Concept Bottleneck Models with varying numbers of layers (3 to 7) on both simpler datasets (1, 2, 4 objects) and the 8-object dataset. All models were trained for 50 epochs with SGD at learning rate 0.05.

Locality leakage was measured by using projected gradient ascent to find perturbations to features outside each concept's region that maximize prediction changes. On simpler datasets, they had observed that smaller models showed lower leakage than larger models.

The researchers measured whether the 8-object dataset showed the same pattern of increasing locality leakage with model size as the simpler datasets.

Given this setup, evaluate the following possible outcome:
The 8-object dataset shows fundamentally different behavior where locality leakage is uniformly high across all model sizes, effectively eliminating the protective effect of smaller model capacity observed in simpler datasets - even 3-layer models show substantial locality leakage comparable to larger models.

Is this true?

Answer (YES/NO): YES